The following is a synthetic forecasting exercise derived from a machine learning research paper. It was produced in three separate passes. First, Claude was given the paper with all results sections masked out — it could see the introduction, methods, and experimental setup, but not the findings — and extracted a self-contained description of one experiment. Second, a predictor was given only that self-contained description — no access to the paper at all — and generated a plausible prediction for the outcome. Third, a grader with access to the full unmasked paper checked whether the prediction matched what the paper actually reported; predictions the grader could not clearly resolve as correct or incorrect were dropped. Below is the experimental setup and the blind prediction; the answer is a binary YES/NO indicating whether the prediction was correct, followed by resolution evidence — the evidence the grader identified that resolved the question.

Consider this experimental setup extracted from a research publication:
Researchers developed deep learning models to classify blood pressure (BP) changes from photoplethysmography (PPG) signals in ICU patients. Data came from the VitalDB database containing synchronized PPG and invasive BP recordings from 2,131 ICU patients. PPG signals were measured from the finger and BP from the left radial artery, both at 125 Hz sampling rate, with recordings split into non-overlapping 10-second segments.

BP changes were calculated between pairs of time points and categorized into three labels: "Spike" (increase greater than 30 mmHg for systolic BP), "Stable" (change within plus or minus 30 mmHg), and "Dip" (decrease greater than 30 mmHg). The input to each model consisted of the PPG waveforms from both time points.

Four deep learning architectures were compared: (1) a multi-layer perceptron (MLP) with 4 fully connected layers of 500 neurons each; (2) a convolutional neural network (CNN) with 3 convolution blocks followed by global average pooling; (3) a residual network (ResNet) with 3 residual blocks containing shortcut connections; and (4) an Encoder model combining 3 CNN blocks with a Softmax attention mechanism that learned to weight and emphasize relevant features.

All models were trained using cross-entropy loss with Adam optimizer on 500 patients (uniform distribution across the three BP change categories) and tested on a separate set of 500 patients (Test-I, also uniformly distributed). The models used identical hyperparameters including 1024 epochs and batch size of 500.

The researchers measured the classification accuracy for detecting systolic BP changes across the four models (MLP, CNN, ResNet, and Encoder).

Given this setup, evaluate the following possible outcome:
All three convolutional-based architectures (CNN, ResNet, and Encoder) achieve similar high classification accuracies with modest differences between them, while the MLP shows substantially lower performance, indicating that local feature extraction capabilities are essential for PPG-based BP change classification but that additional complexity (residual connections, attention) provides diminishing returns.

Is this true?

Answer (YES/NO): YES